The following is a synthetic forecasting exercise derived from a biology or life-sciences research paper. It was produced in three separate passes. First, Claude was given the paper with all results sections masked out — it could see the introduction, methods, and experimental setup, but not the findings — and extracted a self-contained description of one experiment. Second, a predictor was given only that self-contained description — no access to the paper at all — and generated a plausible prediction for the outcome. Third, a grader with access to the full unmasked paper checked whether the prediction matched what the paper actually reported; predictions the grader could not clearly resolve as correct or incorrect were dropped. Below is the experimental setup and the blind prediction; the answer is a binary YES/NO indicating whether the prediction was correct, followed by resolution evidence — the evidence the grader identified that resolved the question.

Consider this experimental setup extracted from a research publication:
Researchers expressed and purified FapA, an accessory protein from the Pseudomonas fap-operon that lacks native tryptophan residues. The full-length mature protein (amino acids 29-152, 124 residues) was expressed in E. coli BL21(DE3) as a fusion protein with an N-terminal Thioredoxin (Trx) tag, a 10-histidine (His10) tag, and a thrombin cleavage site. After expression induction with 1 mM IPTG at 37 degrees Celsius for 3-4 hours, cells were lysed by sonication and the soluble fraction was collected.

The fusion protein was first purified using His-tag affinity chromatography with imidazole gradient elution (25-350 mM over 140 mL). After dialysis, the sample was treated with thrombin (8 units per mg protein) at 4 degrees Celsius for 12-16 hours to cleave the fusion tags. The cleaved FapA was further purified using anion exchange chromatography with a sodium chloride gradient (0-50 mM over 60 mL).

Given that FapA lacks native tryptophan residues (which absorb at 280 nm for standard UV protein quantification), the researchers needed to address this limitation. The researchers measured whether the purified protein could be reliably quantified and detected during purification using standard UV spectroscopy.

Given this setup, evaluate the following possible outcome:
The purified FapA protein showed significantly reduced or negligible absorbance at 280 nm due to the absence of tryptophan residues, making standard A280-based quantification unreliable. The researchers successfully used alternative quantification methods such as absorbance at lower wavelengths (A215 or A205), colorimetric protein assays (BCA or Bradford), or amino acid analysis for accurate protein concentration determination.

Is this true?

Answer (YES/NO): NO